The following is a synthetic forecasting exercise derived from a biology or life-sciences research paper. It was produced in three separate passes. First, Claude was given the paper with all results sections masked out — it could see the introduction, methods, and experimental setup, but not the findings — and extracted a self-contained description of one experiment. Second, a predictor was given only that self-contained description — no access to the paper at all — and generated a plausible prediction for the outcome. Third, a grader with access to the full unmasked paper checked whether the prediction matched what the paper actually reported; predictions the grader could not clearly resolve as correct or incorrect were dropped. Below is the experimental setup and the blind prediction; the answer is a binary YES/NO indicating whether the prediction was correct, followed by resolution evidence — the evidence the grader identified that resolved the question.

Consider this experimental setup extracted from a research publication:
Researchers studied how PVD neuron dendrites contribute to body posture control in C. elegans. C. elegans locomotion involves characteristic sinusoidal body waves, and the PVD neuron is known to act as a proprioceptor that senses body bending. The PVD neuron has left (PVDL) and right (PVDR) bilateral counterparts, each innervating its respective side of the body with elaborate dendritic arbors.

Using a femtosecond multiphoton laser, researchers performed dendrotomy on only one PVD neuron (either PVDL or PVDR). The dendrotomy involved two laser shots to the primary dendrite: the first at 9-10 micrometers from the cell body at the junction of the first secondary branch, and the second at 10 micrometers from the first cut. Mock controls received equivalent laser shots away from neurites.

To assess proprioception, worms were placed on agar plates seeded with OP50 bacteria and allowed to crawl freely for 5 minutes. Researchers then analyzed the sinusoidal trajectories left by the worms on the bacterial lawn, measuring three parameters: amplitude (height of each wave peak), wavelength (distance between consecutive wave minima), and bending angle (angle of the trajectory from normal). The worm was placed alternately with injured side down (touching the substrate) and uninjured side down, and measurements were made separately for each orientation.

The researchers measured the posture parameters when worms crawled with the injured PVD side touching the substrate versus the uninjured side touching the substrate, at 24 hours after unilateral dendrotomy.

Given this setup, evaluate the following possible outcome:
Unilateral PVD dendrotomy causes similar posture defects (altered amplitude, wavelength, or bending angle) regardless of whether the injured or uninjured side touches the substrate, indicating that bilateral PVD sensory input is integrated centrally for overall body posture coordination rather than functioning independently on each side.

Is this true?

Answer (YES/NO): NO